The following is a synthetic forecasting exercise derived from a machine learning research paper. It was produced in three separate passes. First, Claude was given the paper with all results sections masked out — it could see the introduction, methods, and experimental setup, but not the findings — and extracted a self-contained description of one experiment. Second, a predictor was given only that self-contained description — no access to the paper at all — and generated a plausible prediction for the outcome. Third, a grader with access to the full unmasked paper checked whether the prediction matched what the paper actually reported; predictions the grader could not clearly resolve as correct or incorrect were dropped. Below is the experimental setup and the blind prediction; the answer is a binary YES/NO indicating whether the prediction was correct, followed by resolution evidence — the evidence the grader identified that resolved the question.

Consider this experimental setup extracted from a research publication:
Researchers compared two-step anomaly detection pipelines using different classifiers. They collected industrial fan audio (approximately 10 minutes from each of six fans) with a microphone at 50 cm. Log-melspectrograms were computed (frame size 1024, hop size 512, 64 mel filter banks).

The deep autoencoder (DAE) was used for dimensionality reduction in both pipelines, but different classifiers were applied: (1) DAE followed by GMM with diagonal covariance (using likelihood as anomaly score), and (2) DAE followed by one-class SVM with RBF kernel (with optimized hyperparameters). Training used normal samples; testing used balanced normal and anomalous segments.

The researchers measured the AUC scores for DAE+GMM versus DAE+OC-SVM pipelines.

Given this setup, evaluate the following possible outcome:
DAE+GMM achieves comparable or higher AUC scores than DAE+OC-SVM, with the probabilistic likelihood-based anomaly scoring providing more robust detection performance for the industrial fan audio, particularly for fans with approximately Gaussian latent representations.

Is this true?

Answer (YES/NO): YES